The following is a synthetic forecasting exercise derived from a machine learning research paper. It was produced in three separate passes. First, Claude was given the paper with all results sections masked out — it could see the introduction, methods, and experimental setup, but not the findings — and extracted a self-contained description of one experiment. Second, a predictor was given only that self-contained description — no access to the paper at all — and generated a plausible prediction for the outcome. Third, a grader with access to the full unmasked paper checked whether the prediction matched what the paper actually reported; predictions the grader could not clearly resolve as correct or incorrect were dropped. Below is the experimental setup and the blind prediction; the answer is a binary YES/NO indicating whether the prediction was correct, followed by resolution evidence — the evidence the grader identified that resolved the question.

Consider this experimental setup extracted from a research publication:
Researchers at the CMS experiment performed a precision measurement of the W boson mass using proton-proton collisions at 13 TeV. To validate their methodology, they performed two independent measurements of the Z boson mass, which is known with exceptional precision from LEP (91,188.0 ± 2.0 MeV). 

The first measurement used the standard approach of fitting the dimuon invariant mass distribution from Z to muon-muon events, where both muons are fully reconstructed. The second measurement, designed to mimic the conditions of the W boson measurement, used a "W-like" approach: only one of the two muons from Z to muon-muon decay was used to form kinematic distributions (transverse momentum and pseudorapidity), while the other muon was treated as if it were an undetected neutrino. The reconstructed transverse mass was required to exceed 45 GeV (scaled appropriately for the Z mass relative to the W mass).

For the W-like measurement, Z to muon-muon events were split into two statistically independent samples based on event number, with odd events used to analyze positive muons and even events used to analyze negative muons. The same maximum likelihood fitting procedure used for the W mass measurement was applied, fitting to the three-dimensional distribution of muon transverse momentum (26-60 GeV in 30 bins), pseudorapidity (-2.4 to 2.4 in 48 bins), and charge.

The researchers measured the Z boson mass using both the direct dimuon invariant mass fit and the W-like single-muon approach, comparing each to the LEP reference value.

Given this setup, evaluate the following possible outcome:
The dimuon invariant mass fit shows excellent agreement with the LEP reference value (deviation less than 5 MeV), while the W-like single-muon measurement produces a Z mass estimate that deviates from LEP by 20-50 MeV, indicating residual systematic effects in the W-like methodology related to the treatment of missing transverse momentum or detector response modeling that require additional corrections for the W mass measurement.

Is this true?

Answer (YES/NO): NO